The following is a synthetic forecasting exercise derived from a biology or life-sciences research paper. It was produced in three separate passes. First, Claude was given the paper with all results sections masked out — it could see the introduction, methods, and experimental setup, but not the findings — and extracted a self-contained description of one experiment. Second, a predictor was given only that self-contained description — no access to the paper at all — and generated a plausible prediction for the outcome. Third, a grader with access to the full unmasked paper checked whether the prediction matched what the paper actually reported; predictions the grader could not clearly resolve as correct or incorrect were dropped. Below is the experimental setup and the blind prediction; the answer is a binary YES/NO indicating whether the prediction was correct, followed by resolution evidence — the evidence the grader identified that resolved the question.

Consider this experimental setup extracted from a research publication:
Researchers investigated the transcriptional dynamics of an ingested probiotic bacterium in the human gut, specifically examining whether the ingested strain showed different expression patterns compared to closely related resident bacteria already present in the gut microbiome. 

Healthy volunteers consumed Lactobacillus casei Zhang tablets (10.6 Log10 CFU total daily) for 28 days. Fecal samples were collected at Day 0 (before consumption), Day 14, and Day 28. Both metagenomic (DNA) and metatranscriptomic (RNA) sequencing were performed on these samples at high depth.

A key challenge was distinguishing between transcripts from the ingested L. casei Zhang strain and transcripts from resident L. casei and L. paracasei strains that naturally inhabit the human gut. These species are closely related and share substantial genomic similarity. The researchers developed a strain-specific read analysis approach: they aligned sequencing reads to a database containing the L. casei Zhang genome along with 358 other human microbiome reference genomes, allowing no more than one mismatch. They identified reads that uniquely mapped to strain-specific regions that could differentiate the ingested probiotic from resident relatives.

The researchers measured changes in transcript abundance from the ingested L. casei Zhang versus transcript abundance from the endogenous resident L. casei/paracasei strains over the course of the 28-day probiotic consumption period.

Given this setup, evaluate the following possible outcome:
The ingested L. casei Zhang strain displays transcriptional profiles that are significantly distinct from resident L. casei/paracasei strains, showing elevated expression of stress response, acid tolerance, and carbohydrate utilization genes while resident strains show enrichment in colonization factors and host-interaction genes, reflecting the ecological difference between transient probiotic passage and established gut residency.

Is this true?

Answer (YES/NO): NO